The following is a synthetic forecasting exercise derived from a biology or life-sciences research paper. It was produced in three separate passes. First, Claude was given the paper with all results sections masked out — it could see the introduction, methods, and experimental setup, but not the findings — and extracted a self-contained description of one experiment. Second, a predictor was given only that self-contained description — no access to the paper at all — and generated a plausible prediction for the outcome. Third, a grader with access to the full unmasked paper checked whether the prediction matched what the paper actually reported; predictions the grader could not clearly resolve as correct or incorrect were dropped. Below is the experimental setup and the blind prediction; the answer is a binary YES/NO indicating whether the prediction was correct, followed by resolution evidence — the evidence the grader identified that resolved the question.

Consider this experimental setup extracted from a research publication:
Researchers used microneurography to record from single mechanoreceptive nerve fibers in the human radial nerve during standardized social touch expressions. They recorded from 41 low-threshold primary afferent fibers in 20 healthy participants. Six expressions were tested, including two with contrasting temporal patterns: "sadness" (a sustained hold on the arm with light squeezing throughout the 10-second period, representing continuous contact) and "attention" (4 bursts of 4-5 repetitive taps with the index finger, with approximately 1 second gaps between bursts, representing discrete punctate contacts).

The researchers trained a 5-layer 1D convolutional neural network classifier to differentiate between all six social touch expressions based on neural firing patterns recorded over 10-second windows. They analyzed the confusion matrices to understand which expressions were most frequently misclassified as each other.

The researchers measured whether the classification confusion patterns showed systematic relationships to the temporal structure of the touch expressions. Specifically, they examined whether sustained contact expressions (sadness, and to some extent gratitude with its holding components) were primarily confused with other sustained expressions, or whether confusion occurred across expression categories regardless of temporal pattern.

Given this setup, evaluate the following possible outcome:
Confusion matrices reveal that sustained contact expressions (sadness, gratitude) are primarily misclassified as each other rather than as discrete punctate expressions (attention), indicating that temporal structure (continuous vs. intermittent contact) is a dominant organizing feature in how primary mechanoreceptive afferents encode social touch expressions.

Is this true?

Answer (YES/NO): NO